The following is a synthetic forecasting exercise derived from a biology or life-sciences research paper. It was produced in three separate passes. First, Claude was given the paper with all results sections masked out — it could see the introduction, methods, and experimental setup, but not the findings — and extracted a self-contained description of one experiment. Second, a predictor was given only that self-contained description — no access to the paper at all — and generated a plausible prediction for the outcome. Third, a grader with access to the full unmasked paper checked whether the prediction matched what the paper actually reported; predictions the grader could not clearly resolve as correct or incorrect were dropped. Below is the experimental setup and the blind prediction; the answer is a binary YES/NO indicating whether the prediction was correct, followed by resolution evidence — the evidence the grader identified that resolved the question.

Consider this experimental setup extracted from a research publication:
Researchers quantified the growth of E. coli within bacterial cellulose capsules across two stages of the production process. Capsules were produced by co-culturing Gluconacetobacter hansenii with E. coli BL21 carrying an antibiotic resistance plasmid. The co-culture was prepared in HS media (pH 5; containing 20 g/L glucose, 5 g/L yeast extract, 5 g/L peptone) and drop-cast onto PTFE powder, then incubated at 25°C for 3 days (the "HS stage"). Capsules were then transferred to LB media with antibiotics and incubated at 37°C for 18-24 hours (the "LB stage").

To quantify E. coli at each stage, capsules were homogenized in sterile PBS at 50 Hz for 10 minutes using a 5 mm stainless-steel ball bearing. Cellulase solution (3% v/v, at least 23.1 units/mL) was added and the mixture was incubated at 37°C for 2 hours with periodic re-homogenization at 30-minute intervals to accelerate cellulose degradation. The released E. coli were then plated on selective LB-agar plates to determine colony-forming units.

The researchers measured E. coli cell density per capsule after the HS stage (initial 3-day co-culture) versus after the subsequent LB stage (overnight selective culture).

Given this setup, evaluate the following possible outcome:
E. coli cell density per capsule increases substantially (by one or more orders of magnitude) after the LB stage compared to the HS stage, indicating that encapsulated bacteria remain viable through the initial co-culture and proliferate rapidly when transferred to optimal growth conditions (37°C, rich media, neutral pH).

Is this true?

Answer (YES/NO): YES